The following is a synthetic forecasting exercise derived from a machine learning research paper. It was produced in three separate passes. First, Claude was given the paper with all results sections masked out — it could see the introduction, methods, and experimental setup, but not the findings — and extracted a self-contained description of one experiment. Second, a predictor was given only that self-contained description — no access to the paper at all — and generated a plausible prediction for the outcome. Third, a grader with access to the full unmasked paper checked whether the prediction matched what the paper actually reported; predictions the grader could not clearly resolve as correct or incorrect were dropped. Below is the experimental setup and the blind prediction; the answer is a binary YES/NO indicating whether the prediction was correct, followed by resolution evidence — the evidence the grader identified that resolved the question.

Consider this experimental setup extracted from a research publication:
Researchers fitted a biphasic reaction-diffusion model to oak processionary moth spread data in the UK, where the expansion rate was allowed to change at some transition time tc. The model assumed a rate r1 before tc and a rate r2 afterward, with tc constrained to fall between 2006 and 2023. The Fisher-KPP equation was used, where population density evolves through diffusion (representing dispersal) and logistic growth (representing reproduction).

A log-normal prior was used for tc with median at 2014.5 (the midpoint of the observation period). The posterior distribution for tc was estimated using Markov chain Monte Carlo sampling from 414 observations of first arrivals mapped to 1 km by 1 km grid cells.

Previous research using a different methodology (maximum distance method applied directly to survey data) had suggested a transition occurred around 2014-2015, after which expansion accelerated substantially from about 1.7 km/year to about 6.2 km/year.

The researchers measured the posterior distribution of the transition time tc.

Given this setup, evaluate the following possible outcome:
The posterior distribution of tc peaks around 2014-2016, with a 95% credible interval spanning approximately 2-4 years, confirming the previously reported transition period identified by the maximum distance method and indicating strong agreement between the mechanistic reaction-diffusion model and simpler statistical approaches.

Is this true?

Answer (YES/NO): NO